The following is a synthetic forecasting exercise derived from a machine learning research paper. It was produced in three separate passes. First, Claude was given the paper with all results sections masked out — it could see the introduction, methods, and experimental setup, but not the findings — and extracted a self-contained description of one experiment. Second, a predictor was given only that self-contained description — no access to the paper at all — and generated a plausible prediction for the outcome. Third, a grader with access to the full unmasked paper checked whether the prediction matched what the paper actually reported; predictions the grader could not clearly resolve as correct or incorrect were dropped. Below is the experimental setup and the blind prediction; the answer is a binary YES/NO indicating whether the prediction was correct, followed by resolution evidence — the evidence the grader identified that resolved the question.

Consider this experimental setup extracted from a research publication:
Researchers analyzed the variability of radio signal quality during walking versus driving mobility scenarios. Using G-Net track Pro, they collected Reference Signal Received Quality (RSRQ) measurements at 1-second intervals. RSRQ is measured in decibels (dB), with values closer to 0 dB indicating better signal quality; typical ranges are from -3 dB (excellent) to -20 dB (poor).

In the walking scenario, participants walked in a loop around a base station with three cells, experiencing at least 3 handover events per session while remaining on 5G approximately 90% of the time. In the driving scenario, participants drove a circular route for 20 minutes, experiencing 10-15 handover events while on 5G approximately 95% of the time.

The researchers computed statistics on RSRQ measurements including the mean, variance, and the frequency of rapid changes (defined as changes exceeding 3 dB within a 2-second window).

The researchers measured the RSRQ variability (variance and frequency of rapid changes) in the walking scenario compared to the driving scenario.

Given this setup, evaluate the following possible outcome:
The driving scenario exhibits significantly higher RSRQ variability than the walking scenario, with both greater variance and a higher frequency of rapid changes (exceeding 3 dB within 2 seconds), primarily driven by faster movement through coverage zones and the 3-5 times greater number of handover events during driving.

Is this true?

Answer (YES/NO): YES